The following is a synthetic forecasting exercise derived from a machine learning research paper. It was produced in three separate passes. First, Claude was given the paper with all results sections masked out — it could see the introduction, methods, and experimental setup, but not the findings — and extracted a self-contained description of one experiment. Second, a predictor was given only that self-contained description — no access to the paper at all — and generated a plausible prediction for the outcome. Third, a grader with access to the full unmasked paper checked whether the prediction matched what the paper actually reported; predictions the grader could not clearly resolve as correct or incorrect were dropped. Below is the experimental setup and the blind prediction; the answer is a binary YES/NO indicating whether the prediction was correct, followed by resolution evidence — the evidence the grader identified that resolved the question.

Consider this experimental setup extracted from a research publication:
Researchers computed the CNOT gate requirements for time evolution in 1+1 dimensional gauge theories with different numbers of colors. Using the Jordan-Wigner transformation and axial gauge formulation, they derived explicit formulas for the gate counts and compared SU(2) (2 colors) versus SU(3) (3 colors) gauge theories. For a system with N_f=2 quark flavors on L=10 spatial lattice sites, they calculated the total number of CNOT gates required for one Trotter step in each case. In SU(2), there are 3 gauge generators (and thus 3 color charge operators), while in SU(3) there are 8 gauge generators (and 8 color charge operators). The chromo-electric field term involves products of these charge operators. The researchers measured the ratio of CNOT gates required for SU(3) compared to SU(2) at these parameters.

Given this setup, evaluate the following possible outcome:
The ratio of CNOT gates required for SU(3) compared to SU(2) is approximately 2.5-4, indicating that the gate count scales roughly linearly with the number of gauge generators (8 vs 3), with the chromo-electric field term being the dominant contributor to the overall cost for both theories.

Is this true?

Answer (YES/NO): YES